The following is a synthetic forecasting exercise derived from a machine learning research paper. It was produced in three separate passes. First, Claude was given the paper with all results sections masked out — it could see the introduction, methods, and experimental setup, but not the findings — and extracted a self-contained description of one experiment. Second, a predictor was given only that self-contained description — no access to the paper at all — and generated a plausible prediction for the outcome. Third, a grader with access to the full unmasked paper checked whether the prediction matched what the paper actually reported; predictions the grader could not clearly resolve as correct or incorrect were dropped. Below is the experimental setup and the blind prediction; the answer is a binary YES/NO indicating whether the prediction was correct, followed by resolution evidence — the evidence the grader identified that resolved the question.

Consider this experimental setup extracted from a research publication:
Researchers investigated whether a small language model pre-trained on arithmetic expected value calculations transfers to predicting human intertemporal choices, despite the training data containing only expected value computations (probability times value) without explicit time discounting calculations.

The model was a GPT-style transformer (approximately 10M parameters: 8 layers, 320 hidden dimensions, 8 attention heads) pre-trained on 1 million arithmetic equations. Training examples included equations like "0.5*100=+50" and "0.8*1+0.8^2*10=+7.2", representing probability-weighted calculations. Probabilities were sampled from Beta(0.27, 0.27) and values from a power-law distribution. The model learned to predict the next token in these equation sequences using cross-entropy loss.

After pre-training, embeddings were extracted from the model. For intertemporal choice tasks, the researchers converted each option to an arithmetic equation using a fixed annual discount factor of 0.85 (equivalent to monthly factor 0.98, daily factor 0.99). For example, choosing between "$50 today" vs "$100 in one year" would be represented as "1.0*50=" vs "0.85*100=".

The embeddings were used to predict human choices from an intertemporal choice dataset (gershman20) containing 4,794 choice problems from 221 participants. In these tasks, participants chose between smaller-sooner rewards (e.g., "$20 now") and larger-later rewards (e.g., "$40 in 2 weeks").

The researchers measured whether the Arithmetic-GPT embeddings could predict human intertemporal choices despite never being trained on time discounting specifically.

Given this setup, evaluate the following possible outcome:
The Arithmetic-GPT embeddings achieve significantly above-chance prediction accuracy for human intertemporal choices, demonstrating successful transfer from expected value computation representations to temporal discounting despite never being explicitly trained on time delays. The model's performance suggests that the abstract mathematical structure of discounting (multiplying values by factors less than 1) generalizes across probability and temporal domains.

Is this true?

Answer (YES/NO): YES